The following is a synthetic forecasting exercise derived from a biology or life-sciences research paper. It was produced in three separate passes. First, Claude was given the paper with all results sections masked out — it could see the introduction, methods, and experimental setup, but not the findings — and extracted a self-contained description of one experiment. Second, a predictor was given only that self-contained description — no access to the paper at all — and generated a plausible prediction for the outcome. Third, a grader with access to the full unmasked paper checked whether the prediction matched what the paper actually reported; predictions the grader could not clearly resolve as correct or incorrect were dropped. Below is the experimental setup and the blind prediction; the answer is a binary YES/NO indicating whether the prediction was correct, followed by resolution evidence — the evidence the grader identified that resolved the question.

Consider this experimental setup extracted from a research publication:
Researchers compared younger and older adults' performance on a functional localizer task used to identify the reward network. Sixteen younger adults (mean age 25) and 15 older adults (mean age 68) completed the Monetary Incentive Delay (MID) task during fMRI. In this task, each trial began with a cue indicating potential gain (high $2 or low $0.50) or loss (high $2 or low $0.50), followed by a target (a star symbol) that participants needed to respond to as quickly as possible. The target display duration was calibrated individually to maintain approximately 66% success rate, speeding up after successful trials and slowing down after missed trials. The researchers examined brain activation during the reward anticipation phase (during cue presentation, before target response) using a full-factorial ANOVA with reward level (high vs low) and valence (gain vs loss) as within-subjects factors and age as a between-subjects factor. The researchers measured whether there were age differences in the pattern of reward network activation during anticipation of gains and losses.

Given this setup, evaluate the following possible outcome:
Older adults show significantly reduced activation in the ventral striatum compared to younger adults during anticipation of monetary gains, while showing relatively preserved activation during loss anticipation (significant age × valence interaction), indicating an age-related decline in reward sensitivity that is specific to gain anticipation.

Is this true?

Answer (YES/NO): NO